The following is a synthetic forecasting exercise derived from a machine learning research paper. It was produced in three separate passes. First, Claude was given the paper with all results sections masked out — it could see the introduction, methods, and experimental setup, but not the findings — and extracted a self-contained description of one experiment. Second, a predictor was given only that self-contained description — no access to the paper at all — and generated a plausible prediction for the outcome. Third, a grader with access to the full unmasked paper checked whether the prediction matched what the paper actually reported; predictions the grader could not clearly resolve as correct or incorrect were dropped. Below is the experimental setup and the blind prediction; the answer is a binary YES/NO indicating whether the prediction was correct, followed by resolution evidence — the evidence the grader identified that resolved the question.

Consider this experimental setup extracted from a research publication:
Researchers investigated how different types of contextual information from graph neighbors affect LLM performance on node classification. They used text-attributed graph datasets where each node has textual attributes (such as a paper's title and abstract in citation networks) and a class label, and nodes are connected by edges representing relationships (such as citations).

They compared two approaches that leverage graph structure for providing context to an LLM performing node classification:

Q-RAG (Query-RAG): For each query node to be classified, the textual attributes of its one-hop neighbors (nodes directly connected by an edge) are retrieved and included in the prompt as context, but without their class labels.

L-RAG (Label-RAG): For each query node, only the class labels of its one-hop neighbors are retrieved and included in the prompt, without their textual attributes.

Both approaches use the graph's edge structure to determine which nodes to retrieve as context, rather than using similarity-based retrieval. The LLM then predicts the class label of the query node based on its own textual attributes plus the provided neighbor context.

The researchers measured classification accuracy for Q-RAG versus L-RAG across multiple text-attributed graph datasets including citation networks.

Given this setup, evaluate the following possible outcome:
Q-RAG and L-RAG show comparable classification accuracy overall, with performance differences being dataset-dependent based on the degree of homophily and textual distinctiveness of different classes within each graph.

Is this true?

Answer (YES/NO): NO